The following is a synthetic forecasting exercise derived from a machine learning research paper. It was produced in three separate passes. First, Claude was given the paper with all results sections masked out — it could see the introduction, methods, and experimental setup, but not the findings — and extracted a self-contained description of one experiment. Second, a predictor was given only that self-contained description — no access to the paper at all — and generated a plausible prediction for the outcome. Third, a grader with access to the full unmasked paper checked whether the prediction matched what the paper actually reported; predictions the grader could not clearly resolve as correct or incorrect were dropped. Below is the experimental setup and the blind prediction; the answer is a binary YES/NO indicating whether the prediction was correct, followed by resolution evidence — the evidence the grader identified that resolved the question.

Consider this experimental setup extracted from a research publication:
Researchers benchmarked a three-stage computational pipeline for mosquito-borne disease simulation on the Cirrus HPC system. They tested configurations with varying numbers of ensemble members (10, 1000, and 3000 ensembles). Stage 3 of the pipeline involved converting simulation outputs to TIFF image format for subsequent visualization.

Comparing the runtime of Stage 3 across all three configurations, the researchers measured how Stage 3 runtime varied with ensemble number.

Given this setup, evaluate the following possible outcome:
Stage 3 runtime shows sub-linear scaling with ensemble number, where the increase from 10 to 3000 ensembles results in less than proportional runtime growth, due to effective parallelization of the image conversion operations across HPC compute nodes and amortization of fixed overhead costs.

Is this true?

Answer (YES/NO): YES